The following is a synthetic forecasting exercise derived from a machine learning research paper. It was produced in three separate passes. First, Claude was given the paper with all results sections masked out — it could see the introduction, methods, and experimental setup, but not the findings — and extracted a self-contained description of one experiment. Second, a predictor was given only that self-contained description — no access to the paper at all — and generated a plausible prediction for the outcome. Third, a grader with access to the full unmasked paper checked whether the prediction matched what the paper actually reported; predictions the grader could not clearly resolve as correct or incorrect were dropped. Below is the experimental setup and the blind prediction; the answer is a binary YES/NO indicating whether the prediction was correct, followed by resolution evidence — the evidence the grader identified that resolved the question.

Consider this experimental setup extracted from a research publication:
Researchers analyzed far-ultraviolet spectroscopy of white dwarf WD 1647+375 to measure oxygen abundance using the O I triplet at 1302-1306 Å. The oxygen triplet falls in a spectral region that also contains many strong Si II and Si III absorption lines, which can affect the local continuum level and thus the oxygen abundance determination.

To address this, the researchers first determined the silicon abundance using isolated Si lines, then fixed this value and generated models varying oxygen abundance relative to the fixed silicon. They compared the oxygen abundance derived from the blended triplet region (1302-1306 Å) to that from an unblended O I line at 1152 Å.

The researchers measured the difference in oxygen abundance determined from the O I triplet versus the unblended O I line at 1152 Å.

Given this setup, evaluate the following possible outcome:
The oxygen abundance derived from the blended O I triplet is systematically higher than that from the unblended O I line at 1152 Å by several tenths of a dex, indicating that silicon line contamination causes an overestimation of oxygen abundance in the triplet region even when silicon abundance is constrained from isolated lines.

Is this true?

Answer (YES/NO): NO